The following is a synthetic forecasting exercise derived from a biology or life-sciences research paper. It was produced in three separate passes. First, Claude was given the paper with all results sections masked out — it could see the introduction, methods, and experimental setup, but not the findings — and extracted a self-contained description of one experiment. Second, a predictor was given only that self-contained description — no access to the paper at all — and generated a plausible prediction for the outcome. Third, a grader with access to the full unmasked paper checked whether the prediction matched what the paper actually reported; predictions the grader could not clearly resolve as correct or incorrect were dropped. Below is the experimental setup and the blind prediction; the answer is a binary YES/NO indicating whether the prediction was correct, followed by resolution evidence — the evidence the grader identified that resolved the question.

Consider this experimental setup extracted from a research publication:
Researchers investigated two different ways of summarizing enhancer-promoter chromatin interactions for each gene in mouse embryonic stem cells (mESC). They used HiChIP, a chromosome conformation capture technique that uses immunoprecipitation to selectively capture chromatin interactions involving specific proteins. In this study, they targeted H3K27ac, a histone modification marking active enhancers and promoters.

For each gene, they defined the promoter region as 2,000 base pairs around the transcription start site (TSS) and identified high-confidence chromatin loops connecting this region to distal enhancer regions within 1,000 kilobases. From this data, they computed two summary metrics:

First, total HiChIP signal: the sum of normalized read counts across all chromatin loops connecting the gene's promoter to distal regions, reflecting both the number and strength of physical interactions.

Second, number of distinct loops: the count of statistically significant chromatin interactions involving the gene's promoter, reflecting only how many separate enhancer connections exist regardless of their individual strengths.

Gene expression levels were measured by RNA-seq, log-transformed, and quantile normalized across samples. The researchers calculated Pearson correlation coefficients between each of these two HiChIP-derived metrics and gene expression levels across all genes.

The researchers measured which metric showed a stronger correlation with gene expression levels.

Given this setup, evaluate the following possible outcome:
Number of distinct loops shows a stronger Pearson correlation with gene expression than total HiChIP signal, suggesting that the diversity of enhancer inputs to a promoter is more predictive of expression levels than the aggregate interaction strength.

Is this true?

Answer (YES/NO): NO